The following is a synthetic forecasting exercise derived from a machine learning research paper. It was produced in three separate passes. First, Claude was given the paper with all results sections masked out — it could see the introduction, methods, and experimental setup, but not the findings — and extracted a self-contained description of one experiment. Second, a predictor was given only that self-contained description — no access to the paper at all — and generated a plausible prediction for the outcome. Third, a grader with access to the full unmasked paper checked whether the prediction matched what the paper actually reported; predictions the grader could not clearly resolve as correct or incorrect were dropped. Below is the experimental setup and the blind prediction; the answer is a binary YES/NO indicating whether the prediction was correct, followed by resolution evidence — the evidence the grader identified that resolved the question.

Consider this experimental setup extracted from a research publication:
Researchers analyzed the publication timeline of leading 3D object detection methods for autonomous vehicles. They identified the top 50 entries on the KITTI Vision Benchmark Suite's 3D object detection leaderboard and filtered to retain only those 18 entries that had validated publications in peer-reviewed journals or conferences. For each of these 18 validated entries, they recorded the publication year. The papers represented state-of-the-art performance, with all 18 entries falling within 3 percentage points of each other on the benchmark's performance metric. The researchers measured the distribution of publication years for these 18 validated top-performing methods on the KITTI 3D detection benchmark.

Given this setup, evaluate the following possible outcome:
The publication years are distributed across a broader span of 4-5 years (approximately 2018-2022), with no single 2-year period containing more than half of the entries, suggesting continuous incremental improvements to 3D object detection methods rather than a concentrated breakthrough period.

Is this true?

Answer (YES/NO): NO